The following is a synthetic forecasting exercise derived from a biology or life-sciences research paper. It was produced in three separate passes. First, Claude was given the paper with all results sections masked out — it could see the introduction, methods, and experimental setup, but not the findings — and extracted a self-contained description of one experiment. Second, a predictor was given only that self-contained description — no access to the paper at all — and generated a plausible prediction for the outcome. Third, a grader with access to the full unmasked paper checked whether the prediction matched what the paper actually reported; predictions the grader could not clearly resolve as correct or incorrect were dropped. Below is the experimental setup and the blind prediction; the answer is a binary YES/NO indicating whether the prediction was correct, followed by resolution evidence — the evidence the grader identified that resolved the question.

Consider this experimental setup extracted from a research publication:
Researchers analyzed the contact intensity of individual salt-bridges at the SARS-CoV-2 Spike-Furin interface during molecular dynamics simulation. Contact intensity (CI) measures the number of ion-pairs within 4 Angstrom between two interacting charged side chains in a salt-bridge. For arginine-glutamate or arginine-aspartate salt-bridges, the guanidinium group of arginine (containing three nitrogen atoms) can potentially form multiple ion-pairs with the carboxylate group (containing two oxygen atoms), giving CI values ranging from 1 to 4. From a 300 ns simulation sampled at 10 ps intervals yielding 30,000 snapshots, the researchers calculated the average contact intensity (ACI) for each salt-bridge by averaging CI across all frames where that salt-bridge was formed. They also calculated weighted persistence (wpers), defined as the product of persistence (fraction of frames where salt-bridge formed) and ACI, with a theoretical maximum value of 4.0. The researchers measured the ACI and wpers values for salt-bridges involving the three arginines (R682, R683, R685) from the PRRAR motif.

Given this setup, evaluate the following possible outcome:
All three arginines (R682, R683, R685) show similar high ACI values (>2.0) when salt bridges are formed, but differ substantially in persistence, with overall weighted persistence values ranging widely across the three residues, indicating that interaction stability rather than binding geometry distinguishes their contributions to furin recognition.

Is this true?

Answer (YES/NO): NO